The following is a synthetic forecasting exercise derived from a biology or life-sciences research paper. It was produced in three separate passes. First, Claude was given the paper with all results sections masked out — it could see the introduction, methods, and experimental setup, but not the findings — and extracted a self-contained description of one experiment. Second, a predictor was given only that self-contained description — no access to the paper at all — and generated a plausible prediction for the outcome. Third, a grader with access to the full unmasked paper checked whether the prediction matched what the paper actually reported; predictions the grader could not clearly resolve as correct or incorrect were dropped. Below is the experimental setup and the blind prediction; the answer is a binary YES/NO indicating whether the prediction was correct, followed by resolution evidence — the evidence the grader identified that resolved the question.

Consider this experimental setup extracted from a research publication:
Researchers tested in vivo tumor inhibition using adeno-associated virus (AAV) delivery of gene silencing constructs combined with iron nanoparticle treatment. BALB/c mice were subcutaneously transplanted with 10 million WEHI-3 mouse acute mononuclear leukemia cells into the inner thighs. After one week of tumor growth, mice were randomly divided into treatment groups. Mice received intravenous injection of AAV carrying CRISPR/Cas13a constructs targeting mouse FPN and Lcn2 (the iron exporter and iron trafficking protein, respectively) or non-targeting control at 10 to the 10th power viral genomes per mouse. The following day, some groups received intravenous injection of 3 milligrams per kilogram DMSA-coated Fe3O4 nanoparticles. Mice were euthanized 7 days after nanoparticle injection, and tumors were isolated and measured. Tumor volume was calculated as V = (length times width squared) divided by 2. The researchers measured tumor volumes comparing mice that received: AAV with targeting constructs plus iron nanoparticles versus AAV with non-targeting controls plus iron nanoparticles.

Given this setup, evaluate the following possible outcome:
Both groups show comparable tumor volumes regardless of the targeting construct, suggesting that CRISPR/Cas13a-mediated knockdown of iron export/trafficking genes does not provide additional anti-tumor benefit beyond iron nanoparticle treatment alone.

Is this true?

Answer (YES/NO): NO